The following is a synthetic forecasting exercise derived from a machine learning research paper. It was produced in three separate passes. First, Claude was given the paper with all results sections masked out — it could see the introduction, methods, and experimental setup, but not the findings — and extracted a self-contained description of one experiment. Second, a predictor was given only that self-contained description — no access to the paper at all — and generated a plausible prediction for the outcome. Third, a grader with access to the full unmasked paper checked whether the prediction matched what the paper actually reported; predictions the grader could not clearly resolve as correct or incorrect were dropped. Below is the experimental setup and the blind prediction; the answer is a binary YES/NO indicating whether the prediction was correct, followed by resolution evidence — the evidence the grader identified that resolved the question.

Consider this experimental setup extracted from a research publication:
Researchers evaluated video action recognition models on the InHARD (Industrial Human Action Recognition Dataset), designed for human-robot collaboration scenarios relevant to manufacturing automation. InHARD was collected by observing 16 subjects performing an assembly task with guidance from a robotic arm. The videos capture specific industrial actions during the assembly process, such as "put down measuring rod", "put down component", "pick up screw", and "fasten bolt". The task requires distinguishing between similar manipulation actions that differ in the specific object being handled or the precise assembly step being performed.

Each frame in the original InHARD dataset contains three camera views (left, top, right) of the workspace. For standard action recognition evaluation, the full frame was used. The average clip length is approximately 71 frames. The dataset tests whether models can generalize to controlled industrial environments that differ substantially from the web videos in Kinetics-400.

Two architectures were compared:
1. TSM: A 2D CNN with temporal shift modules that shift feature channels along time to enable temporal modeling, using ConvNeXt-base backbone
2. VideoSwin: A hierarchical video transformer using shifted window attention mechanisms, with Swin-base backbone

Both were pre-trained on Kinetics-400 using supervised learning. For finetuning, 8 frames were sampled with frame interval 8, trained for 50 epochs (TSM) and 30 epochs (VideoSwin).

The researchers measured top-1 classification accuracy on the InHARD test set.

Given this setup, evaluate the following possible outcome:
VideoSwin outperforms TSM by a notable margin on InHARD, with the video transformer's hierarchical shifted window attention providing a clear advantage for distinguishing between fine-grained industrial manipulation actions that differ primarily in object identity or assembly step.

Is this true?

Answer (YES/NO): NO